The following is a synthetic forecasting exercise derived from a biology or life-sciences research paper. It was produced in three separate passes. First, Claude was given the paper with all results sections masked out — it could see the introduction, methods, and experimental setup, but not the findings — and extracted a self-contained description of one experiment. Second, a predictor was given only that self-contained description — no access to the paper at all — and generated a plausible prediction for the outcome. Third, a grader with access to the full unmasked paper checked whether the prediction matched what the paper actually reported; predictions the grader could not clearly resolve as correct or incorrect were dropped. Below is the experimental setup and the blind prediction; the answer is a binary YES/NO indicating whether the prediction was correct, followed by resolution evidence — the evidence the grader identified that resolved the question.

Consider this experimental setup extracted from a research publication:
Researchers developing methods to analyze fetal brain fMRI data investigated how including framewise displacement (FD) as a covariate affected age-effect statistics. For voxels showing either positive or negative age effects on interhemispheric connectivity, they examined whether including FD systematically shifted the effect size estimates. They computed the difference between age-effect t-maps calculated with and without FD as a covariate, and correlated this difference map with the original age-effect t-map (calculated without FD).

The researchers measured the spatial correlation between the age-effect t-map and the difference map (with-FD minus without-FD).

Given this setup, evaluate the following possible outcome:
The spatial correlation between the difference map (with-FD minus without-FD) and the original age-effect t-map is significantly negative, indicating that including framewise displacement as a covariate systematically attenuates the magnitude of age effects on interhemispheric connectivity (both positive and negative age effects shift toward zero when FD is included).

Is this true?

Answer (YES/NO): YES